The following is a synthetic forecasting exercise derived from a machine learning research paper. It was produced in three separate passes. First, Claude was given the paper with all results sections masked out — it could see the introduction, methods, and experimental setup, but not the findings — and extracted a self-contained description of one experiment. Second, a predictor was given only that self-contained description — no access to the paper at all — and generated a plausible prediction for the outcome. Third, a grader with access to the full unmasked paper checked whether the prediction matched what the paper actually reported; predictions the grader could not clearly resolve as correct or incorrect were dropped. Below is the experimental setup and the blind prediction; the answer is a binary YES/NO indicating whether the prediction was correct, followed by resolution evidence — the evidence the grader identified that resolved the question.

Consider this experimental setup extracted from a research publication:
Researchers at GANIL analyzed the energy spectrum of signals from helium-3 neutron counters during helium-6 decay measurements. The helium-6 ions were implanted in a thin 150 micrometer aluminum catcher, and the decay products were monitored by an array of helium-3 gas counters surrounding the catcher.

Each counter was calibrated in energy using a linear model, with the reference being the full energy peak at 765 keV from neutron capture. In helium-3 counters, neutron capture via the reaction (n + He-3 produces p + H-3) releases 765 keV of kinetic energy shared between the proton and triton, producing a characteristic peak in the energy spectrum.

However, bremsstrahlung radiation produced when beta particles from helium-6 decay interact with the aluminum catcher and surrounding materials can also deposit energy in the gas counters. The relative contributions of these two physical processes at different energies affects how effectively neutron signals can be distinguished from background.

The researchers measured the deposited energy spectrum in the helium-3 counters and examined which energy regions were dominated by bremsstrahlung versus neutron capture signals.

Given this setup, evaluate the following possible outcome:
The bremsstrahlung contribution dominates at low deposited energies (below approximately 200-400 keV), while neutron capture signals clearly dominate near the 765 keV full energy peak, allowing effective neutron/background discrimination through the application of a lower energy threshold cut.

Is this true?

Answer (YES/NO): YES